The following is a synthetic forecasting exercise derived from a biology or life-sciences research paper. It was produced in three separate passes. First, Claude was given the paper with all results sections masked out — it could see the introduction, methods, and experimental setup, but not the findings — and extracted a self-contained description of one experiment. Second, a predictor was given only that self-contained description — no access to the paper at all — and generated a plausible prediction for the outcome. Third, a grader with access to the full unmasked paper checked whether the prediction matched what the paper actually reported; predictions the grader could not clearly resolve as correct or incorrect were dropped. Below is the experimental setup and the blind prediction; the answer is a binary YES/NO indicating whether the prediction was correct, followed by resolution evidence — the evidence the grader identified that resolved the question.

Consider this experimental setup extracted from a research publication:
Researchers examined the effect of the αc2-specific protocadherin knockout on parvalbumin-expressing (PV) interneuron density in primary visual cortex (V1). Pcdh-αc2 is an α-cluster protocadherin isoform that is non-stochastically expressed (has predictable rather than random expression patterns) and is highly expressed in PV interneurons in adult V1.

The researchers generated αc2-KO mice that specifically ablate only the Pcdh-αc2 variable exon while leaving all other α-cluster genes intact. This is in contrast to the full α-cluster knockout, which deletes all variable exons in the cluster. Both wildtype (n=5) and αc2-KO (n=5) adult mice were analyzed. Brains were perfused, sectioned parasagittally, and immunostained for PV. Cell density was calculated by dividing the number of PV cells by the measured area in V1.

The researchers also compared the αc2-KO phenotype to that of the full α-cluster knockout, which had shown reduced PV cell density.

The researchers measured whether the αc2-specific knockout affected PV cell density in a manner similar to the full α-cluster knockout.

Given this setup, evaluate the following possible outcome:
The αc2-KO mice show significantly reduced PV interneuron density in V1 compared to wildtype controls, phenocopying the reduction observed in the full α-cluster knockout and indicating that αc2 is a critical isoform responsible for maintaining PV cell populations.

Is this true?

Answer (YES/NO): NO